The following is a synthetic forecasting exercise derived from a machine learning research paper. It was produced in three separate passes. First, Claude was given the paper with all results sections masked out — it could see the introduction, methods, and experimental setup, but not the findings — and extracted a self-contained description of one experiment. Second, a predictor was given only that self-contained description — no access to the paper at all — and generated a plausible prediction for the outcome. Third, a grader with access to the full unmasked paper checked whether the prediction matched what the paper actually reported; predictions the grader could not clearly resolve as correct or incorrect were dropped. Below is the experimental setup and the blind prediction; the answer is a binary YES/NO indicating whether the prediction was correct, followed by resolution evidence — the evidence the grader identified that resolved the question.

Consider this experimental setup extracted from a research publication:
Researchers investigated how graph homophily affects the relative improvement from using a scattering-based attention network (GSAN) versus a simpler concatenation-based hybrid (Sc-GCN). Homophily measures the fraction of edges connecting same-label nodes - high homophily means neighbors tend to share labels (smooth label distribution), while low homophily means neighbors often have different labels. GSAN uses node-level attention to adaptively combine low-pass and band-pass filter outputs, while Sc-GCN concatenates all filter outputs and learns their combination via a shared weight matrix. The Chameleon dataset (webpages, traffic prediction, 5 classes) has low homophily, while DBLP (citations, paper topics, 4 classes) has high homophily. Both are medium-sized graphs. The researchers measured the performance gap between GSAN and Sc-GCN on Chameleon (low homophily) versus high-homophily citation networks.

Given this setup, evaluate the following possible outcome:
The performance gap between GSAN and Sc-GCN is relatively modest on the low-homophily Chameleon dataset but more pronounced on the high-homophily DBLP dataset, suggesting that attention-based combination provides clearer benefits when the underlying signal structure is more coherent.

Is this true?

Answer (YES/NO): NO